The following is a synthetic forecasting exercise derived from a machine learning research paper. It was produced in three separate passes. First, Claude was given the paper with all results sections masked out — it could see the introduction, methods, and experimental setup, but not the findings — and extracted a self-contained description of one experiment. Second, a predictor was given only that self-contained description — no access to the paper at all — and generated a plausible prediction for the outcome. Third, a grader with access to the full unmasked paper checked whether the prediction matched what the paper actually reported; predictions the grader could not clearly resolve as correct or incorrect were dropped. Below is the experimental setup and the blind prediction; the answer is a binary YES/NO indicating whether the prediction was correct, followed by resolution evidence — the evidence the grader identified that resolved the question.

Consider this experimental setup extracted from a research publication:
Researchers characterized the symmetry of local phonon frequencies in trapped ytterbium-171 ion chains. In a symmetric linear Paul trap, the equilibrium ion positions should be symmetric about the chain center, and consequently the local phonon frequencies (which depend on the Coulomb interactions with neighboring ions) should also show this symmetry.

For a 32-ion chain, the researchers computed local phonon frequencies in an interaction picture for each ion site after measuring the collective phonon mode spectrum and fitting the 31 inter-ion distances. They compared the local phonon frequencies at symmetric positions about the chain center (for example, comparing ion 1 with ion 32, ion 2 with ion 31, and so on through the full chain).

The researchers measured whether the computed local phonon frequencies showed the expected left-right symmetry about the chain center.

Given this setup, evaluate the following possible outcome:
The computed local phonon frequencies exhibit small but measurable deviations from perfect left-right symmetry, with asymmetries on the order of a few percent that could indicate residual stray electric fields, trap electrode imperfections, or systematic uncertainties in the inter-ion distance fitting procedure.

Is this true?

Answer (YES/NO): NO